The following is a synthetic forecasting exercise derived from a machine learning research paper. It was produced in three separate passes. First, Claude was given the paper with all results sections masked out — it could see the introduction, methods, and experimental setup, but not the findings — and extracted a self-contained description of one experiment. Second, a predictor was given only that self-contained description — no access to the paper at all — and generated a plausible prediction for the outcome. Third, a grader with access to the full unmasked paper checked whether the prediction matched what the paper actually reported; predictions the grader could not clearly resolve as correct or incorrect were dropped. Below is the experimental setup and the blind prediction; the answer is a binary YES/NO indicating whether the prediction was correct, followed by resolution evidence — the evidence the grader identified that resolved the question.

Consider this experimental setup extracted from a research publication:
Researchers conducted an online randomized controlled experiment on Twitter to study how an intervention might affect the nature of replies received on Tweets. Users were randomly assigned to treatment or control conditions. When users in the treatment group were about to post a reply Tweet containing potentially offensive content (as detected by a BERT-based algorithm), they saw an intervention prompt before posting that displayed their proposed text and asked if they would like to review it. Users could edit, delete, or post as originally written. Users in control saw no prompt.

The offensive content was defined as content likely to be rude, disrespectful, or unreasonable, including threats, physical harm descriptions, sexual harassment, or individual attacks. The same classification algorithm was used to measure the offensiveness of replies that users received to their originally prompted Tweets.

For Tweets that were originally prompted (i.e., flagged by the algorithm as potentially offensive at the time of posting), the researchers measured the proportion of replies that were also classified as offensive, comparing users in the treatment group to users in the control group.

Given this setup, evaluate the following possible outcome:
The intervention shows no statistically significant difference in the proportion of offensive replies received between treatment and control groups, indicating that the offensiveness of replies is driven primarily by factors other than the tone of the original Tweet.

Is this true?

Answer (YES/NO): NO